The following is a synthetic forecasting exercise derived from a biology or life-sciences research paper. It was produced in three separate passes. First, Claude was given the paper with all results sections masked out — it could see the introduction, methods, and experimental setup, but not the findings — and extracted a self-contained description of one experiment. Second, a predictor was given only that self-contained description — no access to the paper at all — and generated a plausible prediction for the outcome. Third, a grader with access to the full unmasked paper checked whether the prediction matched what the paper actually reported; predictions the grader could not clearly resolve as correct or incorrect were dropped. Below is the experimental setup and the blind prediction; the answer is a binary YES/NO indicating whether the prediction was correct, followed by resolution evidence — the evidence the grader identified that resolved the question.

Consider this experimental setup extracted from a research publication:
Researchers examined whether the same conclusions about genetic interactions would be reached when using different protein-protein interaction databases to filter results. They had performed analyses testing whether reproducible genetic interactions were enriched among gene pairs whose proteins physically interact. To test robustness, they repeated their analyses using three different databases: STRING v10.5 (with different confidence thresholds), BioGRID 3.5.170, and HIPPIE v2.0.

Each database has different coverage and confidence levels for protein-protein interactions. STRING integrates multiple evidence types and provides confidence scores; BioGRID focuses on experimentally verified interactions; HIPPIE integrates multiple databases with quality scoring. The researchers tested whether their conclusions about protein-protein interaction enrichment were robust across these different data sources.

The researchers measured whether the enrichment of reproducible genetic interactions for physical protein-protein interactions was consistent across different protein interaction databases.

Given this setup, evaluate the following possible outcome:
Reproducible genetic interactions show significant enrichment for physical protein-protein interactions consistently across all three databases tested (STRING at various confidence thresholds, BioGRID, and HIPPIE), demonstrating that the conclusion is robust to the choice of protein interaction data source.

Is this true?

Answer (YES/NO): YES